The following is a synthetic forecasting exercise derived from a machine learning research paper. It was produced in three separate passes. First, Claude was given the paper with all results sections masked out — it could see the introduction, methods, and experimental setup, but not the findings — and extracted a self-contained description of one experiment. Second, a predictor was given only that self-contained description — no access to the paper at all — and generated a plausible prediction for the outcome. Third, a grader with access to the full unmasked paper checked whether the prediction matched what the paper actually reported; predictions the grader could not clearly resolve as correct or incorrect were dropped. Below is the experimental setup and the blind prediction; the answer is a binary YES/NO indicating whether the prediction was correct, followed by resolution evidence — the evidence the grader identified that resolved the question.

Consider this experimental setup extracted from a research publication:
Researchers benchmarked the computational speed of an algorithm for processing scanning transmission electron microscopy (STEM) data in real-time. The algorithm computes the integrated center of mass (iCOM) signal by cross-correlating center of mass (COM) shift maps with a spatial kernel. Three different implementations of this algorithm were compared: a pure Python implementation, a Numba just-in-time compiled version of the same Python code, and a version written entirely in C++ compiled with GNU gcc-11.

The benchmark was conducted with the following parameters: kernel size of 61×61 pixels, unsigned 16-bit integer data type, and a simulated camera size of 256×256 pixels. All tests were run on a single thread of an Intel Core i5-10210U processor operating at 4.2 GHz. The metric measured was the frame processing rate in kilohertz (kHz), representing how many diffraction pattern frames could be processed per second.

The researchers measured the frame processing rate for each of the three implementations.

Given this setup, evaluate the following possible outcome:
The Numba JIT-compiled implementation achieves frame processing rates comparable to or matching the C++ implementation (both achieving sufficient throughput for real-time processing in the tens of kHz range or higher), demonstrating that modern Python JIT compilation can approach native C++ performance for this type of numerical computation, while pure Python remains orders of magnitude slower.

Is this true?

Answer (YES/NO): NO